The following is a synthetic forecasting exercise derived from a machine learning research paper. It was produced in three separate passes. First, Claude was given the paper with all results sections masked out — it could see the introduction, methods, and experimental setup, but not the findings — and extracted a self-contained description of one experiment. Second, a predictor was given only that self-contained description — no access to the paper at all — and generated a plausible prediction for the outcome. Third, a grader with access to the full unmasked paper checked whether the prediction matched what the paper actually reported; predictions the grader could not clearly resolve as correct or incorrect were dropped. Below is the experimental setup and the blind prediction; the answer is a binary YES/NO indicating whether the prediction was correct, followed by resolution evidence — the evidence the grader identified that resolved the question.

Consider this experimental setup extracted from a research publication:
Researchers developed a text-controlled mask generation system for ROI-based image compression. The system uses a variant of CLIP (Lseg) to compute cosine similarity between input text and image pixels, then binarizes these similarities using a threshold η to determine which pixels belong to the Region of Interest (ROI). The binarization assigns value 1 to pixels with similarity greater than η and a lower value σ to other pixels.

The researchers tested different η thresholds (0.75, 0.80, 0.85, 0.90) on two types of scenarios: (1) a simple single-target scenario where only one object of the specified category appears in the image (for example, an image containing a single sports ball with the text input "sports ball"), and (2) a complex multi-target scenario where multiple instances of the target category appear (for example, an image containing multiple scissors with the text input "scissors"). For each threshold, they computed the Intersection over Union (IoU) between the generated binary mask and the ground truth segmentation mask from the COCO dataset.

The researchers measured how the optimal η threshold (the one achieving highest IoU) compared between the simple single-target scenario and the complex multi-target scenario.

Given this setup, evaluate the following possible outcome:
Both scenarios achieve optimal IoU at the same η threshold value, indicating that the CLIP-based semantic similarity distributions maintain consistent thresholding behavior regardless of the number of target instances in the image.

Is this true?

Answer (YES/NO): YES